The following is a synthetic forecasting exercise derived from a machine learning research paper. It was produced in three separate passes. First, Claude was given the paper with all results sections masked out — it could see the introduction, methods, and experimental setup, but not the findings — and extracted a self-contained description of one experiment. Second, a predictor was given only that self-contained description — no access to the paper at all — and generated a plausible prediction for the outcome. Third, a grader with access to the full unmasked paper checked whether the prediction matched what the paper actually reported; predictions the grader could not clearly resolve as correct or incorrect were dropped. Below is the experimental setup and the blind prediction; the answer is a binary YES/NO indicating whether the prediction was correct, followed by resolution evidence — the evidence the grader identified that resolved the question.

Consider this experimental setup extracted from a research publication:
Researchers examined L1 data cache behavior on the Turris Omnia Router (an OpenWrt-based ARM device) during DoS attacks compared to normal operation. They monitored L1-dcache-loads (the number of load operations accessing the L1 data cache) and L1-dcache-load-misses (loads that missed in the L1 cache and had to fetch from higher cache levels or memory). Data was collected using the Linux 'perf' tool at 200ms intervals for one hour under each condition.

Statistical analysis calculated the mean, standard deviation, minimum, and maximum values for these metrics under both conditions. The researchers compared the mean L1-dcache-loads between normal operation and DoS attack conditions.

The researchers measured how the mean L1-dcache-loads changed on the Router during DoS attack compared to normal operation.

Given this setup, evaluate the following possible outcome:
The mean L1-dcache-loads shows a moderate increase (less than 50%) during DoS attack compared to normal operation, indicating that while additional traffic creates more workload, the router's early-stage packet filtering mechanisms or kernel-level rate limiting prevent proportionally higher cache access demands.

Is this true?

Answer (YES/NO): NO